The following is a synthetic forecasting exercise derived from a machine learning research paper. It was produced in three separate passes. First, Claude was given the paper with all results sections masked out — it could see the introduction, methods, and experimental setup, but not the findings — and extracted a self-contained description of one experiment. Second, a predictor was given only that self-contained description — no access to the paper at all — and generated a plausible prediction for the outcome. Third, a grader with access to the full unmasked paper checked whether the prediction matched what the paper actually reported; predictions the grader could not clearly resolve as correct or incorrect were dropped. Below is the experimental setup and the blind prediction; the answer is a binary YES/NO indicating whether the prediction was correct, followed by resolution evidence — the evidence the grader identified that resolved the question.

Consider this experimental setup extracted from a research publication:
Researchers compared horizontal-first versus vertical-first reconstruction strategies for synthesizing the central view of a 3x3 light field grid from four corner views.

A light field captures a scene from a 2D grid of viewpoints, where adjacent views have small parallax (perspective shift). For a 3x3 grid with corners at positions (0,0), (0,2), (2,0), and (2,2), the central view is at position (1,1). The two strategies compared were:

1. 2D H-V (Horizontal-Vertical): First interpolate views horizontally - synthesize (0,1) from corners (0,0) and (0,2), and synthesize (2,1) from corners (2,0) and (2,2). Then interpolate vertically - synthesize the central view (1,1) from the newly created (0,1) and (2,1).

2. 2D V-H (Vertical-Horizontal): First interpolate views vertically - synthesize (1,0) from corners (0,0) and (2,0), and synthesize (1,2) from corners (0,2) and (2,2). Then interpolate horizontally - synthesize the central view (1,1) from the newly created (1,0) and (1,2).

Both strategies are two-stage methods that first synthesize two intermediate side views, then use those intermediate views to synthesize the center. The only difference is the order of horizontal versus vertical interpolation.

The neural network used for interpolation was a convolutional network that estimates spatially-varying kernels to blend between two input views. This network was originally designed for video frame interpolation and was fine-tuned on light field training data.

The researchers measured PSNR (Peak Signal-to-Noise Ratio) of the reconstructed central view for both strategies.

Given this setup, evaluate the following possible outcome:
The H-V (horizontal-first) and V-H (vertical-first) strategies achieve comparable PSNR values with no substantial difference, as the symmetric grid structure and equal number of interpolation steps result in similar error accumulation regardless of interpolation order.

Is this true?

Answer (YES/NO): NO